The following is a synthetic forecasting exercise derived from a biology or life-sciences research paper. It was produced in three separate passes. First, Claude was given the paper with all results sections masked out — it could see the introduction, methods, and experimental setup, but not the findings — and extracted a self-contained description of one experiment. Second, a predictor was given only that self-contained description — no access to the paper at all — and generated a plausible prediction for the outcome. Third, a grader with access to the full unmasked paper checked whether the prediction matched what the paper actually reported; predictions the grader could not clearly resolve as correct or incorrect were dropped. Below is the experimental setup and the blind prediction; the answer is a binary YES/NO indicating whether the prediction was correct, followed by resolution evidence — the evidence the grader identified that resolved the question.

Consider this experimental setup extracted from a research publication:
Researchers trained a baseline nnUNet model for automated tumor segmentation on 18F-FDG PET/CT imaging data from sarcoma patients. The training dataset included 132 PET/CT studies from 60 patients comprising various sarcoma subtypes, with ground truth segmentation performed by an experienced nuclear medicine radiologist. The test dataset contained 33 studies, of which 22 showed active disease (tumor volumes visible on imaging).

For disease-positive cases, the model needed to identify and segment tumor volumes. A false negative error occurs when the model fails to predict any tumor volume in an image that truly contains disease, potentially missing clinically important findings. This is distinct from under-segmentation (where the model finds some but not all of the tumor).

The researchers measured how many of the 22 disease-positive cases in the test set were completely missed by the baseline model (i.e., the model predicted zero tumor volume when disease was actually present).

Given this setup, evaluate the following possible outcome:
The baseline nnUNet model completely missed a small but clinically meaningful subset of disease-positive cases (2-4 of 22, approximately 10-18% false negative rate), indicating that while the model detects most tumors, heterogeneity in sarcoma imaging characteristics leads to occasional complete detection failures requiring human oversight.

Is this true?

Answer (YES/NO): YES